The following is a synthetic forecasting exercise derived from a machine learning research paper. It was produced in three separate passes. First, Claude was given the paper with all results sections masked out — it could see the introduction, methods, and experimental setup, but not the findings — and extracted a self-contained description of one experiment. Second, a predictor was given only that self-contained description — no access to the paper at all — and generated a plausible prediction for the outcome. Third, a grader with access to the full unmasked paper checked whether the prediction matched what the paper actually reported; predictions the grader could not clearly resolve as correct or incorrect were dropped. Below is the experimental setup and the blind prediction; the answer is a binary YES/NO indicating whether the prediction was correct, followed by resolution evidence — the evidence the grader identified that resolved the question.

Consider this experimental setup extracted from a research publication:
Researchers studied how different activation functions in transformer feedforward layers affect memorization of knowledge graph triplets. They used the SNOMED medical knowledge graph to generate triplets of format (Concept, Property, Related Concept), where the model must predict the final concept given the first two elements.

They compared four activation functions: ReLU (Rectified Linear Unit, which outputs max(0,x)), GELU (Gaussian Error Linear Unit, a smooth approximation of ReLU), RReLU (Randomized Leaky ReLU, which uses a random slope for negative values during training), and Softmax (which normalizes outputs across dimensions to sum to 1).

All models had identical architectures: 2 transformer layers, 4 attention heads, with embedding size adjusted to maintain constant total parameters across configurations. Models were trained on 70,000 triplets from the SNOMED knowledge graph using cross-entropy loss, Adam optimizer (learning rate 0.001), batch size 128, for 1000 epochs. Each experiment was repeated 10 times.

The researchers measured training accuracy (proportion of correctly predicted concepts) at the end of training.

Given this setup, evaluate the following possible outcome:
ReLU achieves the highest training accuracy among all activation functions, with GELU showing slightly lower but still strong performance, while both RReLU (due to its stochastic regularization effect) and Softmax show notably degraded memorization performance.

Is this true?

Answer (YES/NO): NO